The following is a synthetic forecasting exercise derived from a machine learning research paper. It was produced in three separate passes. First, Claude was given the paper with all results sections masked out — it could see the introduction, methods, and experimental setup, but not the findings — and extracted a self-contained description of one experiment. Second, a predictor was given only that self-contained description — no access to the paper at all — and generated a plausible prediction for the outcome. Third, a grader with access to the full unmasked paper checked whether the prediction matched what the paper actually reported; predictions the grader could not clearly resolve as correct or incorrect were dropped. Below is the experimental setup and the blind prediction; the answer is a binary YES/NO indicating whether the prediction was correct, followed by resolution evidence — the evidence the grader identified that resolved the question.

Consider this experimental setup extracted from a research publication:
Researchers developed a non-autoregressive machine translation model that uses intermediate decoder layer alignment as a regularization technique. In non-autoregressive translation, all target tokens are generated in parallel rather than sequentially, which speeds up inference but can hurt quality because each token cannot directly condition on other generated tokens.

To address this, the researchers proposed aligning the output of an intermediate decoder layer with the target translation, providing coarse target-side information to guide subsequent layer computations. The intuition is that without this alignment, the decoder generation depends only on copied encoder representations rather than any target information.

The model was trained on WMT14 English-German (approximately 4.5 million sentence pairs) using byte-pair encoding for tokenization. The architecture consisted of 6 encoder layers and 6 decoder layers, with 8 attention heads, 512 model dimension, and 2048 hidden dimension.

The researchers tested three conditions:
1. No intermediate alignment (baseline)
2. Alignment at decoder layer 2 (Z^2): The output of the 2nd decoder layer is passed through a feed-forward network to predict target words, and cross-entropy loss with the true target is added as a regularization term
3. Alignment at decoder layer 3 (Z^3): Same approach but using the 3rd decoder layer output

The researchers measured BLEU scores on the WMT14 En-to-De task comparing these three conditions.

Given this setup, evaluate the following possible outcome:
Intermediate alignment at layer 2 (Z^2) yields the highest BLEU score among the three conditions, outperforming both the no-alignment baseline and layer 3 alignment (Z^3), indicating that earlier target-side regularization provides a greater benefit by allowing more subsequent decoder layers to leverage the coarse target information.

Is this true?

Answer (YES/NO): NO